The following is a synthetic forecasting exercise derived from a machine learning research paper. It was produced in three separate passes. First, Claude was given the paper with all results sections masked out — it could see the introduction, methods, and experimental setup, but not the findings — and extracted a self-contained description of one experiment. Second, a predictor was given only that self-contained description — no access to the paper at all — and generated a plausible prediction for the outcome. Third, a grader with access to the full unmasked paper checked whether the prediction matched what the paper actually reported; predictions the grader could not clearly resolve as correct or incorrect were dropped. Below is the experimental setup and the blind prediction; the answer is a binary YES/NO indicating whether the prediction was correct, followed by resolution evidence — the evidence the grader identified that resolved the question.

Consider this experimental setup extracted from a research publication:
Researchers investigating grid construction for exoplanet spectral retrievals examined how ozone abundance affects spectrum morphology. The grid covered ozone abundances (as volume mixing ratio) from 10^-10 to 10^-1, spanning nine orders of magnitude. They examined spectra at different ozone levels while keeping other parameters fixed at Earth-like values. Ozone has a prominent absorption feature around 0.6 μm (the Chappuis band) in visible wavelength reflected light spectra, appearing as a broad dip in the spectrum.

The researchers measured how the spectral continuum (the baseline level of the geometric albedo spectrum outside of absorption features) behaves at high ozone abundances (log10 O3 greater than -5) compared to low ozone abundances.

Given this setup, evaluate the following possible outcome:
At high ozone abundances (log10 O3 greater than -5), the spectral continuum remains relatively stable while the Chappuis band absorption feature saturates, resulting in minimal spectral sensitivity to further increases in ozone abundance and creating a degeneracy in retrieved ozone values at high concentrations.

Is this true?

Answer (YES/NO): NO